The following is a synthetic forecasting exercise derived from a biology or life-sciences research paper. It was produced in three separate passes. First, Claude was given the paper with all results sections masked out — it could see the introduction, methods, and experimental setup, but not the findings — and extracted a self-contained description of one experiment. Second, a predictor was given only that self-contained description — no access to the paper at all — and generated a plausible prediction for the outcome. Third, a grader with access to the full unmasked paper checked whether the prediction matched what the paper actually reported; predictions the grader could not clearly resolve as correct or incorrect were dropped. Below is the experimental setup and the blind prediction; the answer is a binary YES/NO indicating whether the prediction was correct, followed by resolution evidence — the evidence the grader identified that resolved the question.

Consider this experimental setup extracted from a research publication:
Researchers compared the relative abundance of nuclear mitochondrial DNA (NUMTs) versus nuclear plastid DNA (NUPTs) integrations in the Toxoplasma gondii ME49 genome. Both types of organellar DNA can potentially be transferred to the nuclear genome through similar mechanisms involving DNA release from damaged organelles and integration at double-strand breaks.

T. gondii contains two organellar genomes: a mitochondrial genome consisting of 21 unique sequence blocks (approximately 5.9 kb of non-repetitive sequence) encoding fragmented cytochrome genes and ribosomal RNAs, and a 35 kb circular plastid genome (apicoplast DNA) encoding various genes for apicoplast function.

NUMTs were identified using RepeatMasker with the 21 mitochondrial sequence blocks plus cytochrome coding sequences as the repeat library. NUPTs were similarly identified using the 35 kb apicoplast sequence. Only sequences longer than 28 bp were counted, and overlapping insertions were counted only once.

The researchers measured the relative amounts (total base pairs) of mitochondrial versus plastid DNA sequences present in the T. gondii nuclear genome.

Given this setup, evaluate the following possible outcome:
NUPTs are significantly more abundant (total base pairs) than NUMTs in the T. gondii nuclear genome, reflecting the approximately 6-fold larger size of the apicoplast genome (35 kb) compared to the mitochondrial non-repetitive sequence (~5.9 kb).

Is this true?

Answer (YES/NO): NO